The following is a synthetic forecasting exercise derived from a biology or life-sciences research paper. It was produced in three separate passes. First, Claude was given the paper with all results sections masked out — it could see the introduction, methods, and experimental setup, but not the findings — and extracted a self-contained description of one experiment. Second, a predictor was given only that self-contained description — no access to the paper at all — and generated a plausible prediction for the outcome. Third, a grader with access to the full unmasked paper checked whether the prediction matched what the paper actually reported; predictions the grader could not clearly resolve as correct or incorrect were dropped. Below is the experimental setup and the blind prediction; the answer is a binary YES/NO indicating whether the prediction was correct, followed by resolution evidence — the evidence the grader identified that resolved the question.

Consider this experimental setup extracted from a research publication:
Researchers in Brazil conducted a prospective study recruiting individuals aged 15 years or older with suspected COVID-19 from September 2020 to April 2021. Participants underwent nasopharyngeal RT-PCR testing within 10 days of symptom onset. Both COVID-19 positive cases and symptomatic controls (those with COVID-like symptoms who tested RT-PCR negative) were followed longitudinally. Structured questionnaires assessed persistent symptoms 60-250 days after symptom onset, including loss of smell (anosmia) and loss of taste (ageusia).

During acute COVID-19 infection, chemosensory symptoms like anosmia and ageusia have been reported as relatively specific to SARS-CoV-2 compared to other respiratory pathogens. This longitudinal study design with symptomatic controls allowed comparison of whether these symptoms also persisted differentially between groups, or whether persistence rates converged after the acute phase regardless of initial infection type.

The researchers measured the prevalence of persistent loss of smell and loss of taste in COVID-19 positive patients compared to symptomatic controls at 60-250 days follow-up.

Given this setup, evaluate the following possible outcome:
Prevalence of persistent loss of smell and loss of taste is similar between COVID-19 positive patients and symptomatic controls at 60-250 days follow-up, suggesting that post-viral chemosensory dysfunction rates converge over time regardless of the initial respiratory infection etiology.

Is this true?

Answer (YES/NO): NO